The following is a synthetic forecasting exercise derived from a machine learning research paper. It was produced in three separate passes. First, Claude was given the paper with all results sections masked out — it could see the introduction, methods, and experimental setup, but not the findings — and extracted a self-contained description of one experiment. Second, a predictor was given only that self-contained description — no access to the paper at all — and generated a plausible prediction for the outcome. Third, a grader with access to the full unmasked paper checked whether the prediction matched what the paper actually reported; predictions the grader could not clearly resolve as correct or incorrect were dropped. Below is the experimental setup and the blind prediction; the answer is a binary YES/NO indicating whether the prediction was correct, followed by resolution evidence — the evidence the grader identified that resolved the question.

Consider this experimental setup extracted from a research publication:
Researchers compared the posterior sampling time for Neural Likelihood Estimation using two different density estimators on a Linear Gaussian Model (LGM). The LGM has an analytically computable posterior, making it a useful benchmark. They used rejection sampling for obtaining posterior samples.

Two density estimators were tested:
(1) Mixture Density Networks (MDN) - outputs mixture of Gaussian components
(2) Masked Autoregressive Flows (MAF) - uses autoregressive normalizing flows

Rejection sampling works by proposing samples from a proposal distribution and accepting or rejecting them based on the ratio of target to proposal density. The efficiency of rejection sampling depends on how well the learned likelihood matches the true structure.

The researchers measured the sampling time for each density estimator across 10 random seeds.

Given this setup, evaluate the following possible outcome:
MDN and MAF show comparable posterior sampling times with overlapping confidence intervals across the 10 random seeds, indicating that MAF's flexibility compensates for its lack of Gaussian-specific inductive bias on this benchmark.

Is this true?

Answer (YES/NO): NO